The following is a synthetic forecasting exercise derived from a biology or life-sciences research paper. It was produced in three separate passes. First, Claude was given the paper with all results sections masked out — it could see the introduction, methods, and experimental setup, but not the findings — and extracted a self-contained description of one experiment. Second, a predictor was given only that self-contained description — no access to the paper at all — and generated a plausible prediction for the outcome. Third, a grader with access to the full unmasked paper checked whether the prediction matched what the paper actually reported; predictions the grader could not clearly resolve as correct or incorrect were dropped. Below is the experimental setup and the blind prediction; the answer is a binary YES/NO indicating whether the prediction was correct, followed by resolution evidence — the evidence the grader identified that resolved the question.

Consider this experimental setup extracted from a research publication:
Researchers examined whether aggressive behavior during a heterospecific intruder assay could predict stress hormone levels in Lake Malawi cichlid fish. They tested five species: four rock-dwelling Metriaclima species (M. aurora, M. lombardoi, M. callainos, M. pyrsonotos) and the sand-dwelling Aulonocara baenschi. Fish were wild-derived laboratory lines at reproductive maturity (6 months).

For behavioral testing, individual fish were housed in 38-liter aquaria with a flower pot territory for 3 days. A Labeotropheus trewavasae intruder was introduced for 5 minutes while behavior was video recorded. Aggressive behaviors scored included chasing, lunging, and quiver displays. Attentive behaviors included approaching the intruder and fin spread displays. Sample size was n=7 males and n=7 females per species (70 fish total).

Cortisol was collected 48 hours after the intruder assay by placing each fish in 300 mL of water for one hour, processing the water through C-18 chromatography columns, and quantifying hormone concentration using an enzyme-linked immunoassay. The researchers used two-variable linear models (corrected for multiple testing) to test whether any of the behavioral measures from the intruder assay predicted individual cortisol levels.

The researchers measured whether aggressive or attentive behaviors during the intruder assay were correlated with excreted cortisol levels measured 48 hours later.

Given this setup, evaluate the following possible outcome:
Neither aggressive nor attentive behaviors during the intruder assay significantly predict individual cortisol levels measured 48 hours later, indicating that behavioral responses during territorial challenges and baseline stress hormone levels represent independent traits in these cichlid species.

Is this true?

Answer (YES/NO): NO